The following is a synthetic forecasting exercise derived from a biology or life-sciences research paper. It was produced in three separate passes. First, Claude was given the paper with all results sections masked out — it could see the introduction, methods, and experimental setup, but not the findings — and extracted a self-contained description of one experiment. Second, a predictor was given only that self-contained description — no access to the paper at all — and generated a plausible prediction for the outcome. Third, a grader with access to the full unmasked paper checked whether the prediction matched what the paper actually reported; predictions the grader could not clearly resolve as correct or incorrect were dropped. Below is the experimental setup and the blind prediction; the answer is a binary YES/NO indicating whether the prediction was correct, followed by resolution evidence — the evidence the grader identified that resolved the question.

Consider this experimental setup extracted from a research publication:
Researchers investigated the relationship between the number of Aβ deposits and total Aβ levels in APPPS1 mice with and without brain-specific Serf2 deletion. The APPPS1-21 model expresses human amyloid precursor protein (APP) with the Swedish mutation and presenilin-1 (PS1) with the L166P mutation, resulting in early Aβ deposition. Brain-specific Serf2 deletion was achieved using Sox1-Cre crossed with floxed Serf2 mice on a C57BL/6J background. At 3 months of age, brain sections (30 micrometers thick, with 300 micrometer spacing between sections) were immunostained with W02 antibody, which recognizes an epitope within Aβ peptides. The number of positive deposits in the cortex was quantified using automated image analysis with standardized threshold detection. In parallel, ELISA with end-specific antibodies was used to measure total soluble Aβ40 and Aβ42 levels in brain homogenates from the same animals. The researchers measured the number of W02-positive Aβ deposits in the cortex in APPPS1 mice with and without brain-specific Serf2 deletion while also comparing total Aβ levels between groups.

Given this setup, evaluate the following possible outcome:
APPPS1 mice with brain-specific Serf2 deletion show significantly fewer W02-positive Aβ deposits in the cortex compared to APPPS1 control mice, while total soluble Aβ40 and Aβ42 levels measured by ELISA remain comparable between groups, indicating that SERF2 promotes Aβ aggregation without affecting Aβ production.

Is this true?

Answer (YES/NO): NO